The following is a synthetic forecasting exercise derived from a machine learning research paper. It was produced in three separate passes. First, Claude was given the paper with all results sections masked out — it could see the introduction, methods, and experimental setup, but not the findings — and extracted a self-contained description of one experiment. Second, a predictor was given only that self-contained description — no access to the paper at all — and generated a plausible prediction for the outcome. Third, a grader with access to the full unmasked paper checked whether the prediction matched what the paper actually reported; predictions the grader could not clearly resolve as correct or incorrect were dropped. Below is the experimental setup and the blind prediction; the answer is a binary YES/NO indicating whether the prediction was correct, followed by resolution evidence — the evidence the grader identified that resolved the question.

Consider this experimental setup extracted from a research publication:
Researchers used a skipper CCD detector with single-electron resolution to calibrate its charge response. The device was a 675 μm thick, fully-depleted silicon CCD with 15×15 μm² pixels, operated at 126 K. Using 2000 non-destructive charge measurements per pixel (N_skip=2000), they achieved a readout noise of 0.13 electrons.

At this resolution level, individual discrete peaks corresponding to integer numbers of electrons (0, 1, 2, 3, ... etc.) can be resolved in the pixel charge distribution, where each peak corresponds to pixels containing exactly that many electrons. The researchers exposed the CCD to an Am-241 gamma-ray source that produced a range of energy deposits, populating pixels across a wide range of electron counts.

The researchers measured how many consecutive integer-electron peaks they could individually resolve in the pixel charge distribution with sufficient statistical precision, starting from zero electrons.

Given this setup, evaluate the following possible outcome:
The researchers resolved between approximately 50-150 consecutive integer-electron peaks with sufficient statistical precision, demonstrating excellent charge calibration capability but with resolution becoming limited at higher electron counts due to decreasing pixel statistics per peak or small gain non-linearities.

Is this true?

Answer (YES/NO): NO